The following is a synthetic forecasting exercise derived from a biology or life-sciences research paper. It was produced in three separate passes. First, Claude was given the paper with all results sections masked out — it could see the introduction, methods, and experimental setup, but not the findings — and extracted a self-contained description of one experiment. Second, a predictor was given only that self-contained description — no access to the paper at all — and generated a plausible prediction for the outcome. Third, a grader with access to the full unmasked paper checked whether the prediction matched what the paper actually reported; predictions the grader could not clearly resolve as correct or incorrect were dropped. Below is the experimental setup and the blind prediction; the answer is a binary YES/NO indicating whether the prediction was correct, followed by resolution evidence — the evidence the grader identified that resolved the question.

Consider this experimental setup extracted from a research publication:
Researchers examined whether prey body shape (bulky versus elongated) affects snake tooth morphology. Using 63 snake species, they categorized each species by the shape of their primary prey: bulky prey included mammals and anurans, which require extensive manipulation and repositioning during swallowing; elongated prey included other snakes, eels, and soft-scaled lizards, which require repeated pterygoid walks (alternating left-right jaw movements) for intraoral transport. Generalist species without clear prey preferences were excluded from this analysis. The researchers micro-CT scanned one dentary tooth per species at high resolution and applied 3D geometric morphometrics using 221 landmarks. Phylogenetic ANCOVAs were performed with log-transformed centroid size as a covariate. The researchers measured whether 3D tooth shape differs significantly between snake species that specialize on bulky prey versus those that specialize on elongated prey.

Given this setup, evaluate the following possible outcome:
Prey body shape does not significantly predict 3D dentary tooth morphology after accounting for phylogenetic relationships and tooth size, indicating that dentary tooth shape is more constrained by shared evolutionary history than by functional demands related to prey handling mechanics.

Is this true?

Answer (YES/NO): NO